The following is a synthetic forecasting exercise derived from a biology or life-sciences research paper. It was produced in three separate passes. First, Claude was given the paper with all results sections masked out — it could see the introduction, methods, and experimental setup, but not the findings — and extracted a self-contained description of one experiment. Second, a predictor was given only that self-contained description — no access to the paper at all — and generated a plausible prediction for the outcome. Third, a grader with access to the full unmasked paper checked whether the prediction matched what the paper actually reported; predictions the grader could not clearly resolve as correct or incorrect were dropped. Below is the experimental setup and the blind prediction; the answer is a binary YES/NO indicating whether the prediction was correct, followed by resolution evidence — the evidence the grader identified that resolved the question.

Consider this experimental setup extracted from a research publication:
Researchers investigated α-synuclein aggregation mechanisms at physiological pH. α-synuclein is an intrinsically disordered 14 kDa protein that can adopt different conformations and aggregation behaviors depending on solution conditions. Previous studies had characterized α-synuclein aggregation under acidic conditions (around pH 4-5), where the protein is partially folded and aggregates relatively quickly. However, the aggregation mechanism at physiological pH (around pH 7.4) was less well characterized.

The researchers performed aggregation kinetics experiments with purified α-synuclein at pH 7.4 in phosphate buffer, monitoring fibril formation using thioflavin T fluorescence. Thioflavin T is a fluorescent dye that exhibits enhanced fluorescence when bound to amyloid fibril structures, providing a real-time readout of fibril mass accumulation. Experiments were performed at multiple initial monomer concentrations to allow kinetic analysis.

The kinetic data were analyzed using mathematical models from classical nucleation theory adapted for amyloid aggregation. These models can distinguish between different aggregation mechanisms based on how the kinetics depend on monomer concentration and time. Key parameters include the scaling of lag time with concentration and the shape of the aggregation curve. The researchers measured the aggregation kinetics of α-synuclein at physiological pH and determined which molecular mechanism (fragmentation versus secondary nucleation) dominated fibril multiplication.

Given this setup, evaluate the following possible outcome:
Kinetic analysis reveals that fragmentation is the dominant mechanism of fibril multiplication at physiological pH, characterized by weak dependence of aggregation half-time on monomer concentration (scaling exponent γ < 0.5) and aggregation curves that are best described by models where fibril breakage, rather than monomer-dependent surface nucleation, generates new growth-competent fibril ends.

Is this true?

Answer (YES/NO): NO